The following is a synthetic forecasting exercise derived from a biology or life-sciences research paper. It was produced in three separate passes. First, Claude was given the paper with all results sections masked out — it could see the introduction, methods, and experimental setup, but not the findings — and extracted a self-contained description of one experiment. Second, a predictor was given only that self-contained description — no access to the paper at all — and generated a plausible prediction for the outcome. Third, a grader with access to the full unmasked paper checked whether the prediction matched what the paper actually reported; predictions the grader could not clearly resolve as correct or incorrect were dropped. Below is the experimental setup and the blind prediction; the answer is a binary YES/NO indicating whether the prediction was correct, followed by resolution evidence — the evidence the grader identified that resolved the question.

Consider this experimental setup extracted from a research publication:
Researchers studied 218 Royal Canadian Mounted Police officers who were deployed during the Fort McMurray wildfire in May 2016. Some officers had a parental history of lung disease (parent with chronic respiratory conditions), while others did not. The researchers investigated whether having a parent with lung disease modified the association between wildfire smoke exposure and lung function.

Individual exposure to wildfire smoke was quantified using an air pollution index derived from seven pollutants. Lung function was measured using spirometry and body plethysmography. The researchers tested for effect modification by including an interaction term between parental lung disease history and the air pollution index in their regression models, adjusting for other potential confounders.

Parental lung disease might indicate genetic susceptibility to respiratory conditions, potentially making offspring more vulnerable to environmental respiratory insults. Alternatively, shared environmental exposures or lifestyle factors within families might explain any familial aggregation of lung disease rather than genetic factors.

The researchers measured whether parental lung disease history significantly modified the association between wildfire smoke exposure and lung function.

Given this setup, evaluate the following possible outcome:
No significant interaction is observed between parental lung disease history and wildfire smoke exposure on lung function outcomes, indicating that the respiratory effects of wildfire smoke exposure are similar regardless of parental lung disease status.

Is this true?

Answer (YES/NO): YES